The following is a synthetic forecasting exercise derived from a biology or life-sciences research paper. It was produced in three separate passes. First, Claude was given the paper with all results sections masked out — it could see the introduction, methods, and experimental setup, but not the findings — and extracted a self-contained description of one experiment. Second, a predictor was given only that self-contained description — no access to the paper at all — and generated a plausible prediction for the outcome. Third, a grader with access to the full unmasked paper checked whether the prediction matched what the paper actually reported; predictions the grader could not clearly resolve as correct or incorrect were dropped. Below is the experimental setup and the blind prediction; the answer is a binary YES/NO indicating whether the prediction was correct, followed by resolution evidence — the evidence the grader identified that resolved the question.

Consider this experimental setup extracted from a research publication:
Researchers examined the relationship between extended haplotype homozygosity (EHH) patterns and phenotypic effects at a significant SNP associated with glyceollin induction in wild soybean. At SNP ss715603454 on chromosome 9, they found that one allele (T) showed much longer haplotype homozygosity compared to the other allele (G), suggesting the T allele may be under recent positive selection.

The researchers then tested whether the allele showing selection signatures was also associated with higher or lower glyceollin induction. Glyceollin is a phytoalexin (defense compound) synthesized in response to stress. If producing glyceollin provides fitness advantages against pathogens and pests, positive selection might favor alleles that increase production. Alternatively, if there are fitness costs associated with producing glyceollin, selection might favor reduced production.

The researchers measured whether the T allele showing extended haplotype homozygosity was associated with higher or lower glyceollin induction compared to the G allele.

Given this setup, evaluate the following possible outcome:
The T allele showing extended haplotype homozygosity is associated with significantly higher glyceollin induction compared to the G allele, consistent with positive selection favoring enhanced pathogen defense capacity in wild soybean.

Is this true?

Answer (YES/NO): YES